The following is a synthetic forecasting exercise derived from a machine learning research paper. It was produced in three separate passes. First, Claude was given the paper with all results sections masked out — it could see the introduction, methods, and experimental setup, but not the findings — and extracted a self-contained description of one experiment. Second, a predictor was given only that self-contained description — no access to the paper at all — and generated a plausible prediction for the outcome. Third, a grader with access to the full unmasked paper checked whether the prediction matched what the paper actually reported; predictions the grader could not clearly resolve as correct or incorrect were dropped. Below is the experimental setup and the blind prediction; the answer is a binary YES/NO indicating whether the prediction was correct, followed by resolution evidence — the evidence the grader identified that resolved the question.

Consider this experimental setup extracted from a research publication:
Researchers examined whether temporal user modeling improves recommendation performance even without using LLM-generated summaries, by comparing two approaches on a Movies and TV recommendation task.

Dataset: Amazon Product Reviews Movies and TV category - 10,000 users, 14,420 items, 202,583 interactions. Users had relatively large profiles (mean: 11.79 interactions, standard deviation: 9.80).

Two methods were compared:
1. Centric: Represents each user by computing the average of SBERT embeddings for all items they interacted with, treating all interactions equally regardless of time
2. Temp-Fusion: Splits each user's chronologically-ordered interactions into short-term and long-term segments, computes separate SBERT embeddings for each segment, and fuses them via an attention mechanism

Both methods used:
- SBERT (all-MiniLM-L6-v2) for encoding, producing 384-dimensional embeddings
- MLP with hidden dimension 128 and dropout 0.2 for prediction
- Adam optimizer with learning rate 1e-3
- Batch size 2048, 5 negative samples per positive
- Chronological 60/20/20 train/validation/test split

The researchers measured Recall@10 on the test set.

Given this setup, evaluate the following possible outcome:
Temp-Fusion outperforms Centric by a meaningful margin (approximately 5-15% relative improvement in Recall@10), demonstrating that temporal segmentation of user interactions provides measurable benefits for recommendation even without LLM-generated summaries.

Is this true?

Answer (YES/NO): NO